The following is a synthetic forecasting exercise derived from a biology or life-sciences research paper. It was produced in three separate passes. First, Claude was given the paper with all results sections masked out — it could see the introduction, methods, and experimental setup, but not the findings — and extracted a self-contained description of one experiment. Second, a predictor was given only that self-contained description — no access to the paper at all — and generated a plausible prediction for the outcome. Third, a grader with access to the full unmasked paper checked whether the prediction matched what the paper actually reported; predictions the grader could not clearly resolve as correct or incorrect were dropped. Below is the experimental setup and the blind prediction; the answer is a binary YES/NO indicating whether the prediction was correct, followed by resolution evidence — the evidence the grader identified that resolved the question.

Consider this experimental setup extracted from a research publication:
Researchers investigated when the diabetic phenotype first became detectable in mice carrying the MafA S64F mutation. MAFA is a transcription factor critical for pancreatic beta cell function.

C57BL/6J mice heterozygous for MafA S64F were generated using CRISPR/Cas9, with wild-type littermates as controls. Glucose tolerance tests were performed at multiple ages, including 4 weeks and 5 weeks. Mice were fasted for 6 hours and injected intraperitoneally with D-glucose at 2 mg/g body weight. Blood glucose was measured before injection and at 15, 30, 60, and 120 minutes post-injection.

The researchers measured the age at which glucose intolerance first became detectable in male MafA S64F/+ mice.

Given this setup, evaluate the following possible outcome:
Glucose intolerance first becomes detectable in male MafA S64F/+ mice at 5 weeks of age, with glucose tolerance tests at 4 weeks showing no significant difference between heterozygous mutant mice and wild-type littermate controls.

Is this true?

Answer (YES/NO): NO